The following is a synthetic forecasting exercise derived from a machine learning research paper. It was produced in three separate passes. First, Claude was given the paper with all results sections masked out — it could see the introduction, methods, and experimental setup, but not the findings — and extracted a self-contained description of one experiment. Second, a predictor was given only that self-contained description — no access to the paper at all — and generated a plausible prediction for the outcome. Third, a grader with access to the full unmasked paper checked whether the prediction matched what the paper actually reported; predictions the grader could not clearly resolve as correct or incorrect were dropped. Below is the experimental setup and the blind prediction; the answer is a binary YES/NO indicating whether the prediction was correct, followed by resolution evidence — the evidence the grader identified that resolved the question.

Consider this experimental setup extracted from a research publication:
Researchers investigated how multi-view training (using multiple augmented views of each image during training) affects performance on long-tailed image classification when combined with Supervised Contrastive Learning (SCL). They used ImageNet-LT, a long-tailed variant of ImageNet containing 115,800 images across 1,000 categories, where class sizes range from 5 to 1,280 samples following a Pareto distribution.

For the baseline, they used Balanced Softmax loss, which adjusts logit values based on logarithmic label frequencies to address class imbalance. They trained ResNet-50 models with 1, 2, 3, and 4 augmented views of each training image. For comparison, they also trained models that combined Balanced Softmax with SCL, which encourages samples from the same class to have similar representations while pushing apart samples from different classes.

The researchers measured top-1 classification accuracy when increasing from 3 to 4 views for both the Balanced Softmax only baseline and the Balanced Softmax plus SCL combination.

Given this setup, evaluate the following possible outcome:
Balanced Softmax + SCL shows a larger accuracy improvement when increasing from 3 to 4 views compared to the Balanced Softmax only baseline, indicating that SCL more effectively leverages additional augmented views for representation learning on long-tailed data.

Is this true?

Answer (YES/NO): NO